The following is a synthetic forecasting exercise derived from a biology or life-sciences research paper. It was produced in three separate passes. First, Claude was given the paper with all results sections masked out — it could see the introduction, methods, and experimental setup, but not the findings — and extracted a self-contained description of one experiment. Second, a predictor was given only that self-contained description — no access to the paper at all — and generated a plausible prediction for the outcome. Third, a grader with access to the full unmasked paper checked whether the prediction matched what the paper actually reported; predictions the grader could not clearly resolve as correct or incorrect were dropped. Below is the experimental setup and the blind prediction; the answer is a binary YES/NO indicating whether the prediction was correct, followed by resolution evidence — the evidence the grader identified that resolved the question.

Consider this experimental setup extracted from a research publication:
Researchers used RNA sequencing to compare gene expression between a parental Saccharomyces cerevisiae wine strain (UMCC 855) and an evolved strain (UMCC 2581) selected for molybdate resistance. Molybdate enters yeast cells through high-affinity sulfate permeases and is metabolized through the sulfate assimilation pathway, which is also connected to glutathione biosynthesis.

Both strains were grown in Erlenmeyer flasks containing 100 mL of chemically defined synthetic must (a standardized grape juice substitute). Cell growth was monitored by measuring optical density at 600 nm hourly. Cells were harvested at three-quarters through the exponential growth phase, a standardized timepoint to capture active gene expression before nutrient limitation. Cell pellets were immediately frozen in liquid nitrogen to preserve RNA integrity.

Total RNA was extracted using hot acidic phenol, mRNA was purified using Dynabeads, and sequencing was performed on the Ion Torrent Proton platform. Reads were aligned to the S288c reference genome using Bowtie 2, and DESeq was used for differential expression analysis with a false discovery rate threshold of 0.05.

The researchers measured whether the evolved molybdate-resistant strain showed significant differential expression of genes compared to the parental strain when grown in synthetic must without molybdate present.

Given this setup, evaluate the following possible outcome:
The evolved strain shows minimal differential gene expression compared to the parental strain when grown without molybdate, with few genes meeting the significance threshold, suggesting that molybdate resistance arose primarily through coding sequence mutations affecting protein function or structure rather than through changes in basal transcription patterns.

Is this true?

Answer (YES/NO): NO